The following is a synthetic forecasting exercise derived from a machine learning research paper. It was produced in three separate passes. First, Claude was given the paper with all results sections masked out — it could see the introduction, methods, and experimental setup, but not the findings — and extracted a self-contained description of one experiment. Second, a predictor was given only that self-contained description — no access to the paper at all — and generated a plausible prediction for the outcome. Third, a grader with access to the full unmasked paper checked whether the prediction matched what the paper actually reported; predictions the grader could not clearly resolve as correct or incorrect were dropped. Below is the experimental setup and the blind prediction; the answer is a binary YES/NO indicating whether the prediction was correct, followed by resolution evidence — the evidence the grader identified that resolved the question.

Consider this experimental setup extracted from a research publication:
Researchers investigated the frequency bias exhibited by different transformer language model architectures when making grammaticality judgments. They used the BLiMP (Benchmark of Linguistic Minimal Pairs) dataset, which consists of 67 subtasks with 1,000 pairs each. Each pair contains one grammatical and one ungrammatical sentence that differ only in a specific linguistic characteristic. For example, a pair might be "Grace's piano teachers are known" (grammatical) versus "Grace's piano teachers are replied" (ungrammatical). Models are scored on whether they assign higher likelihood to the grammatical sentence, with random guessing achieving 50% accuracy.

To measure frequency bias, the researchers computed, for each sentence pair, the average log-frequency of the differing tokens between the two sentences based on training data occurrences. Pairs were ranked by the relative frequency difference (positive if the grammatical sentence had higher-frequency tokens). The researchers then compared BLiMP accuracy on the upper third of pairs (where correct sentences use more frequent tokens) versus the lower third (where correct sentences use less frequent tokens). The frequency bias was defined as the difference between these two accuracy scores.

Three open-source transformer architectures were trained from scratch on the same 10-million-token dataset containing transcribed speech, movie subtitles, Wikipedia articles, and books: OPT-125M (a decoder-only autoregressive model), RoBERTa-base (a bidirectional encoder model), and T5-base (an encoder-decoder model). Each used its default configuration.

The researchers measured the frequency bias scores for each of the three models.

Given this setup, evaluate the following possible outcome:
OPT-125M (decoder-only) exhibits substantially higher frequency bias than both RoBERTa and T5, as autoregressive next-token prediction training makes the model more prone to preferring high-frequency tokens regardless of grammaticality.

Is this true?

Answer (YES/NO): NO